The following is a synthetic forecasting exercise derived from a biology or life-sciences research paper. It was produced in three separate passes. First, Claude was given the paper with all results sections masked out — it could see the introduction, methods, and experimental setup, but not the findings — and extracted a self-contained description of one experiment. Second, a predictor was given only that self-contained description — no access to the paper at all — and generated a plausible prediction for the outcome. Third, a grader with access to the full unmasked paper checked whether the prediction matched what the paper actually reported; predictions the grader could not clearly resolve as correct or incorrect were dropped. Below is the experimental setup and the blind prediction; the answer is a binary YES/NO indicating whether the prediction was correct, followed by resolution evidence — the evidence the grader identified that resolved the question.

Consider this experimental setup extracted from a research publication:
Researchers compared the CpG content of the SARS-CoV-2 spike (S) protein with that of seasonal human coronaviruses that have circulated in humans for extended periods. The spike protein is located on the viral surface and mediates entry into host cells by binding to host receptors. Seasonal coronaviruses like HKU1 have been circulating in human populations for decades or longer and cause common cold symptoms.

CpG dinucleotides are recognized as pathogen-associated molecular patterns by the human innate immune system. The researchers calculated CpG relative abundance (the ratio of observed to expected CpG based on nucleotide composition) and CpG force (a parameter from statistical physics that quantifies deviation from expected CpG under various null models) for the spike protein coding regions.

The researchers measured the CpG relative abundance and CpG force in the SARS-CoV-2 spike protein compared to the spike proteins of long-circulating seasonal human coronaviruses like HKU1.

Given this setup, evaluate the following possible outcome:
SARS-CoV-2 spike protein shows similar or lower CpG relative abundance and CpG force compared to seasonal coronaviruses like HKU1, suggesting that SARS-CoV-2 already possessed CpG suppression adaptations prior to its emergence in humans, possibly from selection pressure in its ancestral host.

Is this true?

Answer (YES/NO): YES